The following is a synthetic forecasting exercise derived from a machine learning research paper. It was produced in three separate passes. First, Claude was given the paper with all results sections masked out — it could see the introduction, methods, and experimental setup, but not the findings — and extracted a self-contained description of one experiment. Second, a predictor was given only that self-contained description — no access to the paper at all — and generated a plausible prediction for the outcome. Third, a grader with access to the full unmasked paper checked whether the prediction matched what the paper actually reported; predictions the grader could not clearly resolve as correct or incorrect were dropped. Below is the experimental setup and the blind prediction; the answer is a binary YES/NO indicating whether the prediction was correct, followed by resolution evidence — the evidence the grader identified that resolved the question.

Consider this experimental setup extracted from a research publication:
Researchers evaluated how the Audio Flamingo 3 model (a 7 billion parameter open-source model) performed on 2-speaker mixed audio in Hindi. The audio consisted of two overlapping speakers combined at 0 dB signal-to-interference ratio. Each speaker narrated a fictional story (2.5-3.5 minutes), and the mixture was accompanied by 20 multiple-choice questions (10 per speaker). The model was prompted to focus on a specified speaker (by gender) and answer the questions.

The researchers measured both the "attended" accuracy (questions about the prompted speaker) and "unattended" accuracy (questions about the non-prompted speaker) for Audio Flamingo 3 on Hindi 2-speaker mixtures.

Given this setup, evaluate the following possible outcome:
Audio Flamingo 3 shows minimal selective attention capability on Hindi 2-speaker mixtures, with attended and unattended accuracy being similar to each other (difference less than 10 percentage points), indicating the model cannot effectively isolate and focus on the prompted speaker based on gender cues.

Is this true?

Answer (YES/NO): YES